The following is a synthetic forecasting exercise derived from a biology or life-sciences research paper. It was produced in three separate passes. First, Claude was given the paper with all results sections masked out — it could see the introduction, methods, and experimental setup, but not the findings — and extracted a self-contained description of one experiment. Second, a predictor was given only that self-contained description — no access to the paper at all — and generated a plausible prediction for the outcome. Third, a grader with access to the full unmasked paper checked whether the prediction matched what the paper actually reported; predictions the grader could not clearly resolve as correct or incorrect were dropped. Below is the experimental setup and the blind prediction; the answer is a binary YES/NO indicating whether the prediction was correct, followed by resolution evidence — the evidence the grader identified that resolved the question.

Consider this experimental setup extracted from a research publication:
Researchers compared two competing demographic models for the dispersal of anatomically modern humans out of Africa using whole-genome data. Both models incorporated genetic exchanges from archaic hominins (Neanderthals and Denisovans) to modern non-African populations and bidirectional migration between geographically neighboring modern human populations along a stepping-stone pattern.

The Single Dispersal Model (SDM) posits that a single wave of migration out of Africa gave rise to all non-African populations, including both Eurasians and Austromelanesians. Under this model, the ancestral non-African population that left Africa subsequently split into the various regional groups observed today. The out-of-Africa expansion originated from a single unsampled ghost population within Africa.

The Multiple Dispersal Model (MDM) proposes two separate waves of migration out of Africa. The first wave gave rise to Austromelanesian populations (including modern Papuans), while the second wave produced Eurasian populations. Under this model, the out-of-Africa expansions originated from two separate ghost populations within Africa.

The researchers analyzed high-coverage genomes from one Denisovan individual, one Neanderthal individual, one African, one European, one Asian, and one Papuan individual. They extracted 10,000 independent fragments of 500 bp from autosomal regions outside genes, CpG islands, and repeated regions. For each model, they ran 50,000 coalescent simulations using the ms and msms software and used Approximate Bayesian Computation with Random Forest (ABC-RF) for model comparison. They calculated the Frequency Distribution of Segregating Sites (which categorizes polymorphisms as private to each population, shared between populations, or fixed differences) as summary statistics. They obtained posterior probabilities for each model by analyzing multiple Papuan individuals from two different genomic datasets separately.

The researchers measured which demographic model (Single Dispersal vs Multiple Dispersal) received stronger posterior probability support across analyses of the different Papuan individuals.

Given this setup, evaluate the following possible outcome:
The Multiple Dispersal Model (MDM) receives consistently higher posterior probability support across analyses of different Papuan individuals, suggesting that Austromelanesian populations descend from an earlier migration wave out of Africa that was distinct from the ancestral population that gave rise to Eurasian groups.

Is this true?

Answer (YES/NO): YES